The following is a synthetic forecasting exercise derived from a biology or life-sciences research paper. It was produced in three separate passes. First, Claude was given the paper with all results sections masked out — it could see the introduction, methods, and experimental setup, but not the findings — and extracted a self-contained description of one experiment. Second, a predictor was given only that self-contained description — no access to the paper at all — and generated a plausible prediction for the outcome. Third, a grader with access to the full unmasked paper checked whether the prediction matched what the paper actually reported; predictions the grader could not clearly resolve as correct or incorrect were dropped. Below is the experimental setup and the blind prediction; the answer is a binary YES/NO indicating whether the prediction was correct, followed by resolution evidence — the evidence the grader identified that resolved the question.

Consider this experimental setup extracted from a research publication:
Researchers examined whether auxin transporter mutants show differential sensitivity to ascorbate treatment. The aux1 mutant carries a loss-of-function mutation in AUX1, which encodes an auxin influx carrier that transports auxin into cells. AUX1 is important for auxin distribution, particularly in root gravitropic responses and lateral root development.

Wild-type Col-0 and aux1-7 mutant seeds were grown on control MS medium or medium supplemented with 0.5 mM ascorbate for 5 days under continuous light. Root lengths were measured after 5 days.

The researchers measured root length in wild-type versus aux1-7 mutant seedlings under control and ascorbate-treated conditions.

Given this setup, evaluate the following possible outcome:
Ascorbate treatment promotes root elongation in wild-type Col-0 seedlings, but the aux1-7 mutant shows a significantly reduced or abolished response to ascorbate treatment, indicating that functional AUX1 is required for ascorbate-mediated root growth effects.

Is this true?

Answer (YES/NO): NO